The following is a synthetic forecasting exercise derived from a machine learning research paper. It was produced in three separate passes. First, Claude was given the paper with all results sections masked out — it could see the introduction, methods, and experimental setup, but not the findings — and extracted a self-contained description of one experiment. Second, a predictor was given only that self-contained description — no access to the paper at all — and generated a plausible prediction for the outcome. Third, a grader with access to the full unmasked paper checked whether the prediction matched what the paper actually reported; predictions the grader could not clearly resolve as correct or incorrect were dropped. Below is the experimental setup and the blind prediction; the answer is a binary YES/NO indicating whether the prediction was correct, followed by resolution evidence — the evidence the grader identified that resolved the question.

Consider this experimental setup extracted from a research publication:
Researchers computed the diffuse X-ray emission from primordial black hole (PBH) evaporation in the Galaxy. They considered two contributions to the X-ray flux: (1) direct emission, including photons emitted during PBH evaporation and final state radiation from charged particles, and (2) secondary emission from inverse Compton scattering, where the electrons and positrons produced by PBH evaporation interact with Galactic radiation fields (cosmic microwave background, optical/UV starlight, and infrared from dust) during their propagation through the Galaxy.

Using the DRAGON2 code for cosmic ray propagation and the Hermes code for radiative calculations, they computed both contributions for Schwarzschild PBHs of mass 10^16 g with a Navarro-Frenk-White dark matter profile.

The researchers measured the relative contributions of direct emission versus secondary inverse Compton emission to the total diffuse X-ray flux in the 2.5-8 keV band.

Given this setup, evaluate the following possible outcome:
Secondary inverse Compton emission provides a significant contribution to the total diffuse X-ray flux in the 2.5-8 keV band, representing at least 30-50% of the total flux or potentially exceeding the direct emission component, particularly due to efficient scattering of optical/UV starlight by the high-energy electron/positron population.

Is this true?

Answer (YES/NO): YES